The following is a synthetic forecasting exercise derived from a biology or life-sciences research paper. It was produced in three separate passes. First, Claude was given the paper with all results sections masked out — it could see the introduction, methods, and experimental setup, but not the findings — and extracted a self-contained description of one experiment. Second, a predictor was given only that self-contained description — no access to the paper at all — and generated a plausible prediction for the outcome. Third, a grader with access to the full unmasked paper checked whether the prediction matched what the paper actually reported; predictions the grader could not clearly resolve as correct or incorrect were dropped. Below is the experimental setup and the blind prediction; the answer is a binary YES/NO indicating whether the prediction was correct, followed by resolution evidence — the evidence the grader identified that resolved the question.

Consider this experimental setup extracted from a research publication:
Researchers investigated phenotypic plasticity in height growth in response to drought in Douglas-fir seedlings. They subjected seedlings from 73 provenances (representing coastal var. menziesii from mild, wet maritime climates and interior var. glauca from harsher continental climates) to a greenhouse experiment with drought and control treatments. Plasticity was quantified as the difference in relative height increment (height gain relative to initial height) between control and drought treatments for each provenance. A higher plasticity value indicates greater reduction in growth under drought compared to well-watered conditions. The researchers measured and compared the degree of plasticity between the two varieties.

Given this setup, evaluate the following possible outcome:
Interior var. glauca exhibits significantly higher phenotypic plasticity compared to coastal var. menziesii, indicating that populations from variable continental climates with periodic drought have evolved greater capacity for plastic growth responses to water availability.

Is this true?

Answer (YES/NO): NO